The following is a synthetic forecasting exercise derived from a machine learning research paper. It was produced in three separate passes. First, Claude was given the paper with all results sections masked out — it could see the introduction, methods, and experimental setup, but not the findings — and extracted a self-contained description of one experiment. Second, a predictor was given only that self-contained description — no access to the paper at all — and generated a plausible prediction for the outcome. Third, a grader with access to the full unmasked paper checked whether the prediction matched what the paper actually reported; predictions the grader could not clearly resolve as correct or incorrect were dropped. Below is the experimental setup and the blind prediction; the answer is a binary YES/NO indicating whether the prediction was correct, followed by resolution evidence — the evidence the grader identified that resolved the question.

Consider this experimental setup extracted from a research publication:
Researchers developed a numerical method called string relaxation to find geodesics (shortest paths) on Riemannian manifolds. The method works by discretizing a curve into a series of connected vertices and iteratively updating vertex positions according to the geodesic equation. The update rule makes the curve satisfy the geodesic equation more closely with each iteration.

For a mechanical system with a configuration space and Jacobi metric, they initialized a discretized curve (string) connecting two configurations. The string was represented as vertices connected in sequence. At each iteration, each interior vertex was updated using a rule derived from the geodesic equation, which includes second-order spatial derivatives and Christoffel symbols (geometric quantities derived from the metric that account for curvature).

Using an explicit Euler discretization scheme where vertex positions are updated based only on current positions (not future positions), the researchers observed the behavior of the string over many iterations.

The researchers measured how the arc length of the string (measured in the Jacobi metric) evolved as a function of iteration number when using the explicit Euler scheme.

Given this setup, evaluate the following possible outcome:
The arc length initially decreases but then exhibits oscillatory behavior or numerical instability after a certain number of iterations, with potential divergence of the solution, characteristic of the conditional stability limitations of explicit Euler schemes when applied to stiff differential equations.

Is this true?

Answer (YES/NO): NO